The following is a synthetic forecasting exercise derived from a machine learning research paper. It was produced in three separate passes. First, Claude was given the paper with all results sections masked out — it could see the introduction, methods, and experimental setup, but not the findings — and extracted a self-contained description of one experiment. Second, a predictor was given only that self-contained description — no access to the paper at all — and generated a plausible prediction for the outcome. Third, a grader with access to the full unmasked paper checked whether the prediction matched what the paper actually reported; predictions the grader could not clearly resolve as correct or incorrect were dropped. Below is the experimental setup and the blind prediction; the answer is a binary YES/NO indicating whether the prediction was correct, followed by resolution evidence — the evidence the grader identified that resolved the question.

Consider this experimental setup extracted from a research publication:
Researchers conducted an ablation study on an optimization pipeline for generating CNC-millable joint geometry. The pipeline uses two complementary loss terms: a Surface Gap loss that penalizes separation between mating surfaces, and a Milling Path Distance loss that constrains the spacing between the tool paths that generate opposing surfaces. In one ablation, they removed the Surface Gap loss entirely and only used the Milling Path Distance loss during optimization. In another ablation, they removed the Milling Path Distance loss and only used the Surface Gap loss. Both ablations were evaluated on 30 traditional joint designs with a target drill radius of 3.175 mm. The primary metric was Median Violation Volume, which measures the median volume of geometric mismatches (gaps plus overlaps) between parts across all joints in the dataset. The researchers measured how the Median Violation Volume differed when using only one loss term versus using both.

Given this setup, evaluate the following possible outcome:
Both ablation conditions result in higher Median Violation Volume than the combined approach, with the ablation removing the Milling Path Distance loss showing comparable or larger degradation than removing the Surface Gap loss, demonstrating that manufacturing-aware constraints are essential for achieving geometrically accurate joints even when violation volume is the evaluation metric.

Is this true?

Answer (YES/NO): NO